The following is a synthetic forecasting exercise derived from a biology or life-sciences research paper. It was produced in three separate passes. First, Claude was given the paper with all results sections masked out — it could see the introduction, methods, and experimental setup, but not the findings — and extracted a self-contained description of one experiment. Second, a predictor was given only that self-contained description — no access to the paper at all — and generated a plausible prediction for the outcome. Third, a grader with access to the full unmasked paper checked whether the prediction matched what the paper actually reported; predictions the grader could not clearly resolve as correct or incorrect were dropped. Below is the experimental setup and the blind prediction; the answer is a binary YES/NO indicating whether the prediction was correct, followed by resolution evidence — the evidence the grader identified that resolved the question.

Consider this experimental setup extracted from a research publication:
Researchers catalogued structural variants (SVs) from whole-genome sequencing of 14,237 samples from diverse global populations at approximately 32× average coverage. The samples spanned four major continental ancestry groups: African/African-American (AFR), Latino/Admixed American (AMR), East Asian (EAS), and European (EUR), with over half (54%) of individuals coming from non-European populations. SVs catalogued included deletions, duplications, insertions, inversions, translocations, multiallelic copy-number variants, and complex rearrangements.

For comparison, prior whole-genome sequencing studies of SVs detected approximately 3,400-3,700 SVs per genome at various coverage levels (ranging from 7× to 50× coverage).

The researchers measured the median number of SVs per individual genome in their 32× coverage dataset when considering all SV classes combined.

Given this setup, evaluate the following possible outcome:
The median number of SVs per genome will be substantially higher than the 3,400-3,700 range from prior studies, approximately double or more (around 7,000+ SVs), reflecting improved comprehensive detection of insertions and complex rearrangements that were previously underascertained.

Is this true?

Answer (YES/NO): YES